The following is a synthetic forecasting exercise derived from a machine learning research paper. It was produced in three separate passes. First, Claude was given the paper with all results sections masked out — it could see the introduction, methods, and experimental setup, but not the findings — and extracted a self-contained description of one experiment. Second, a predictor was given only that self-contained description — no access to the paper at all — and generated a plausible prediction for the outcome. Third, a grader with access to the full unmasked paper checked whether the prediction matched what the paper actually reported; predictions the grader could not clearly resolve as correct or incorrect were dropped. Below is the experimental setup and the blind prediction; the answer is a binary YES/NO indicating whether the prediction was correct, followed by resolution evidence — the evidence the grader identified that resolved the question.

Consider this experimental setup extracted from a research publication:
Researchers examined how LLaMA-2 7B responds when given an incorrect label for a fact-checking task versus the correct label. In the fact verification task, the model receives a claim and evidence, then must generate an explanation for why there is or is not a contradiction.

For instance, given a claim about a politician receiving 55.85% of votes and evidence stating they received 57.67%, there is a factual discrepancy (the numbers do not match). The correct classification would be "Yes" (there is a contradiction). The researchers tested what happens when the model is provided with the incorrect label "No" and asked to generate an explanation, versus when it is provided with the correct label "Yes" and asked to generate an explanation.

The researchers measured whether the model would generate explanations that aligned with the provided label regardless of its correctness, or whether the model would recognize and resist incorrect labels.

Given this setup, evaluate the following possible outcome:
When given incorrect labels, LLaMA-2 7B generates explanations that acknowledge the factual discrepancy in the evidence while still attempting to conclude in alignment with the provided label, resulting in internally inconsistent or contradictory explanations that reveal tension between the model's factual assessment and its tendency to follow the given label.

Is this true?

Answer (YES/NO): NO